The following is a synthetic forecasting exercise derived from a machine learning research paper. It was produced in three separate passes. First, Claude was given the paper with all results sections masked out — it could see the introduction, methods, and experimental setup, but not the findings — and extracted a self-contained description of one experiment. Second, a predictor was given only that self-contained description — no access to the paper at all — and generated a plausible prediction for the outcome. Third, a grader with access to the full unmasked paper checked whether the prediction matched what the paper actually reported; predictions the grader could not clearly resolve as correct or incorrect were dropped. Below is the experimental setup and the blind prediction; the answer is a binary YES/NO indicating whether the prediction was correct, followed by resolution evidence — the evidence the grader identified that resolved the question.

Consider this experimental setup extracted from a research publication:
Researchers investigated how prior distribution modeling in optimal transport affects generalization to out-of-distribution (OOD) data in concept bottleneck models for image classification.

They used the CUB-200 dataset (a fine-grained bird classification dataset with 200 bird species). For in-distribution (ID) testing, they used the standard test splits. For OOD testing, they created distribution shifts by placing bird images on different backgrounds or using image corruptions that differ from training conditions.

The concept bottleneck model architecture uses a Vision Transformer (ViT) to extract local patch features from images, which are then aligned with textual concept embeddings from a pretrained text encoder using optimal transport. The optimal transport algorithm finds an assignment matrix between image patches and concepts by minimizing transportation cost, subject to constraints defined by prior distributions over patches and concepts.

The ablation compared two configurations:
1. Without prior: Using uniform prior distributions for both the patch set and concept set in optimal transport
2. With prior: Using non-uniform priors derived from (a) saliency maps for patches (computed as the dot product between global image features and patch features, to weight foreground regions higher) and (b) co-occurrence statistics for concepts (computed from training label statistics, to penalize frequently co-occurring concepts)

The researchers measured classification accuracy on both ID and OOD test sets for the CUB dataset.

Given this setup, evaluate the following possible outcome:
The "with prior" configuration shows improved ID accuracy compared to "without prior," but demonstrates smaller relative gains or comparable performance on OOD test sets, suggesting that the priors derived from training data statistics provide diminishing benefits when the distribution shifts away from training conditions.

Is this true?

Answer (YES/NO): NO